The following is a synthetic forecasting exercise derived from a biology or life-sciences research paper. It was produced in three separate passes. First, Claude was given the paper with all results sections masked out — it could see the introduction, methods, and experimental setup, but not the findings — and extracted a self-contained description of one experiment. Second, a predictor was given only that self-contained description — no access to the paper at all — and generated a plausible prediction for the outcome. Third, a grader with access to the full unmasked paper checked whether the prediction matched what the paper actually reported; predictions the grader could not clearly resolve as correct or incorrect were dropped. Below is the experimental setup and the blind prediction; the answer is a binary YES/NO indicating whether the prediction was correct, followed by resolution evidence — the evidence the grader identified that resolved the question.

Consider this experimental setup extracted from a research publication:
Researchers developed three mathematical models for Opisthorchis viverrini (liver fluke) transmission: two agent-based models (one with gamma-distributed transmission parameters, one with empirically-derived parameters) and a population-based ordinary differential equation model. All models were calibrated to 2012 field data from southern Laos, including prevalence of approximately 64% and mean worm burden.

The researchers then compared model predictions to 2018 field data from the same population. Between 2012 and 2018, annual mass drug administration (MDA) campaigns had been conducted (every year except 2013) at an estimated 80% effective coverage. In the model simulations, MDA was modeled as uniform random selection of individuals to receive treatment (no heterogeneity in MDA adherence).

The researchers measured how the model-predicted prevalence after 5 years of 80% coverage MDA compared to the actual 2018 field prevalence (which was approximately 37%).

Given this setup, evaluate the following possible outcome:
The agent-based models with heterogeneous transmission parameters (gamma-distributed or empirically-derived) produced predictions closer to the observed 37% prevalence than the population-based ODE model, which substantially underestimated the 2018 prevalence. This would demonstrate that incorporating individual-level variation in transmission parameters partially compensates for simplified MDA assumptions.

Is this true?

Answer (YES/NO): NO